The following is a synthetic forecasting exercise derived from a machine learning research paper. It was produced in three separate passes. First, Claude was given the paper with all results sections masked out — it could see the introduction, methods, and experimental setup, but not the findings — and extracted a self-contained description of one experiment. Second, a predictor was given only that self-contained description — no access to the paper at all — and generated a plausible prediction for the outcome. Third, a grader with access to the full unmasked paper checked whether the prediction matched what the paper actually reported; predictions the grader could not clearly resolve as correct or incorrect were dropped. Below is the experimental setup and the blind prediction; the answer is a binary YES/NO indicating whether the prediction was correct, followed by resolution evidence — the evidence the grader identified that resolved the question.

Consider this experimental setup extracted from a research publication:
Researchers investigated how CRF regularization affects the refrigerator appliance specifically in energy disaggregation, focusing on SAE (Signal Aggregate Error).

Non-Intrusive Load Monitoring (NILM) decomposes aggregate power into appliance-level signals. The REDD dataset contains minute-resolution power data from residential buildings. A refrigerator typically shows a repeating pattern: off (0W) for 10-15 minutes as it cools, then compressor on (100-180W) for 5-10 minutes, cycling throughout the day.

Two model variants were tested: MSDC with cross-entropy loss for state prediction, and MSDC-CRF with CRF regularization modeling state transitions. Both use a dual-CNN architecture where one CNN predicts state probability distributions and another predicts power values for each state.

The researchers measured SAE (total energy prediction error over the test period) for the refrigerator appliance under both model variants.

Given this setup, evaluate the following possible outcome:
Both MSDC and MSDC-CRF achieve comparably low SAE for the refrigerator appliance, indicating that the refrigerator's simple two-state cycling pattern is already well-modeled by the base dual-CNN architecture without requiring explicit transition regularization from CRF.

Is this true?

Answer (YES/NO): NO